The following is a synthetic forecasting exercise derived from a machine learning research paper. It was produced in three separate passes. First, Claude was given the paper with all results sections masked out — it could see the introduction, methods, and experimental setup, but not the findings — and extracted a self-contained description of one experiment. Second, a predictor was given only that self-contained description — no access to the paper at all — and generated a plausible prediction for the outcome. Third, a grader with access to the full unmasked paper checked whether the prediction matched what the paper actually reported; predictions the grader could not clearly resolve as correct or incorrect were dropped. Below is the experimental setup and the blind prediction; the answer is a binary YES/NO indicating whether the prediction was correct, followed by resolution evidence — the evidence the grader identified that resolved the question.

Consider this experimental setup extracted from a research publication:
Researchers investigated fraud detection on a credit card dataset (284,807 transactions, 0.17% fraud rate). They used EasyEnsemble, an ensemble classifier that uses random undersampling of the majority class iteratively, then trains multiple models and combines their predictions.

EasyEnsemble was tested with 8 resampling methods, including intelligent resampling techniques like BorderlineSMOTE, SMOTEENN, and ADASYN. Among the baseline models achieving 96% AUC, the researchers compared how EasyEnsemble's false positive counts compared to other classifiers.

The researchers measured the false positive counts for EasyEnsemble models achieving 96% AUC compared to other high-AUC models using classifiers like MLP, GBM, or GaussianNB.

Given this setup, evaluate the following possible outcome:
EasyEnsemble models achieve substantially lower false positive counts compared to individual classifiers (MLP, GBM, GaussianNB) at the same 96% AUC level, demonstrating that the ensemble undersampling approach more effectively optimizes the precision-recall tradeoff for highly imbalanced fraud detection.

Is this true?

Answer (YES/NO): NO